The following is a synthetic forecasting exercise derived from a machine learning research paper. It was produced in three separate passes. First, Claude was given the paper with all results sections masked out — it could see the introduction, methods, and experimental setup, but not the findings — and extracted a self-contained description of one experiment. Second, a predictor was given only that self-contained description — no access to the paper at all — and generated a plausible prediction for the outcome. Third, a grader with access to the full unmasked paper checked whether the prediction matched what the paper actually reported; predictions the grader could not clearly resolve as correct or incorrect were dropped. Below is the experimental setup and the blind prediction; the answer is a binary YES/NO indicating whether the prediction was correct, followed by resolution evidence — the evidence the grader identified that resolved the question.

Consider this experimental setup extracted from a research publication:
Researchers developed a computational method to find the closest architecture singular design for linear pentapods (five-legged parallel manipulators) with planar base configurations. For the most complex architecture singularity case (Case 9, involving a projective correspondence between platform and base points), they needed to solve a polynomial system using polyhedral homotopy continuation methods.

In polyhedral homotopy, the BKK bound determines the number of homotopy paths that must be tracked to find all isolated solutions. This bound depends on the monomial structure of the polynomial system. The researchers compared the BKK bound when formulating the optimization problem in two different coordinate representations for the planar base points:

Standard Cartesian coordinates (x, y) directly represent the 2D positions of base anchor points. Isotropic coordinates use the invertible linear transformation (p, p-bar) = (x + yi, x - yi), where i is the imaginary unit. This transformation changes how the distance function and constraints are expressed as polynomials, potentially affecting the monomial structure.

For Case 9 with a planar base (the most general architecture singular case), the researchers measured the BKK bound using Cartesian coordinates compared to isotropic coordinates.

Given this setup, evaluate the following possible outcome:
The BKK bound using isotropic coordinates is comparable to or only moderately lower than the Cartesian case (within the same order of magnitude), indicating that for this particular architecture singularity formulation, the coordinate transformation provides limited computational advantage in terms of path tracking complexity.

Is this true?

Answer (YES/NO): NO